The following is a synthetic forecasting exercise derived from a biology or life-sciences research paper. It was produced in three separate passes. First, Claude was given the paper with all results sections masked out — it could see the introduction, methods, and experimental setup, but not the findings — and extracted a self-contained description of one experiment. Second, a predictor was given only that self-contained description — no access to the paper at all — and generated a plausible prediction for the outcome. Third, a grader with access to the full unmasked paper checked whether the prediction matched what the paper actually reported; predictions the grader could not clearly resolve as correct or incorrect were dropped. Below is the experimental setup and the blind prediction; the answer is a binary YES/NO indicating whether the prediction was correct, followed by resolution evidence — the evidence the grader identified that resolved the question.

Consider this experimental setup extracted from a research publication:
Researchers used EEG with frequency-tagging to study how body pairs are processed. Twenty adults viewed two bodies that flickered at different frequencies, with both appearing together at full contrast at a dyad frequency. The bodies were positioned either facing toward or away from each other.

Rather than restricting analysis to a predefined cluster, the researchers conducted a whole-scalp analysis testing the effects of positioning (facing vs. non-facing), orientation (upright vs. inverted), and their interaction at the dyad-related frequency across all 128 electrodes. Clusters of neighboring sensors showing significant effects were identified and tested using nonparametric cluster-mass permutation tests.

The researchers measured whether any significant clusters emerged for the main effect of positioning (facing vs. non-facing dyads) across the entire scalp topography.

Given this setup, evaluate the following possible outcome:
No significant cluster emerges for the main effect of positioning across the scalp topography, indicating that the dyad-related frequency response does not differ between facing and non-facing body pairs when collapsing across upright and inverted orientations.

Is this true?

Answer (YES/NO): NO